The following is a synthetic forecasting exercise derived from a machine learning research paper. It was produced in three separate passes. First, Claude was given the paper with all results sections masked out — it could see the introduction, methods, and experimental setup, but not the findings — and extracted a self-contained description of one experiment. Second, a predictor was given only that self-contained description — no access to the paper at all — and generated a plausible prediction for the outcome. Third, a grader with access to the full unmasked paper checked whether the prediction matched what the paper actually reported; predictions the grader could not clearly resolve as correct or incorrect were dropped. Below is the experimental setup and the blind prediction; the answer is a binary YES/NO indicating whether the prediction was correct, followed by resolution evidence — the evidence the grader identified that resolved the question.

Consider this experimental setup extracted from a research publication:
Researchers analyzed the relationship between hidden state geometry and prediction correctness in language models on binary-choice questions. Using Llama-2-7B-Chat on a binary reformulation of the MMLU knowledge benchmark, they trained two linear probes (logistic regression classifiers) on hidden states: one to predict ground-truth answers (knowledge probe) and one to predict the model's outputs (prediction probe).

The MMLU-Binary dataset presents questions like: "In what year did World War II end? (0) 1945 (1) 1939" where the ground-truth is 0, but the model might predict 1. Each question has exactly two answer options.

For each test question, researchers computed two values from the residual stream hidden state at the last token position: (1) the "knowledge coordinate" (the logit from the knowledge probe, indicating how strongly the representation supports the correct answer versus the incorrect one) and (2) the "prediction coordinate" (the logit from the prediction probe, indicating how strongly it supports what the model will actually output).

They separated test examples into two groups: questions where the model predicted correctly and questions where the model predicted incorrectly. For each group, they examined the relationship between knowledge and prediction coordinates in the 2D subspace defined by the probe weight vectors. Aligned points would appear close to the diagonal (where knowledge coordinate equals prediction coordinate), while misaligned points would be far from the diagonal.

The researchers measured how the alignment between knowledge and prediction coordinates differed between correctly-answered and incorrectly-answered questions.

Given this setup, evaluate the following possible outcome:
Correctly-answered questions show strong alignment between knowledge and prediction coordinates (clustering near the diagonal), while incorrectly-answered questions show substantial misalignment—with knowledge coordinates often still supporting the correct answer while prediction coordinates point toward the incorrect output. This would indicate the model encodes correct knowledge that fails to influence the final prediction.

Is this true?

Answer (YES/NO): YES